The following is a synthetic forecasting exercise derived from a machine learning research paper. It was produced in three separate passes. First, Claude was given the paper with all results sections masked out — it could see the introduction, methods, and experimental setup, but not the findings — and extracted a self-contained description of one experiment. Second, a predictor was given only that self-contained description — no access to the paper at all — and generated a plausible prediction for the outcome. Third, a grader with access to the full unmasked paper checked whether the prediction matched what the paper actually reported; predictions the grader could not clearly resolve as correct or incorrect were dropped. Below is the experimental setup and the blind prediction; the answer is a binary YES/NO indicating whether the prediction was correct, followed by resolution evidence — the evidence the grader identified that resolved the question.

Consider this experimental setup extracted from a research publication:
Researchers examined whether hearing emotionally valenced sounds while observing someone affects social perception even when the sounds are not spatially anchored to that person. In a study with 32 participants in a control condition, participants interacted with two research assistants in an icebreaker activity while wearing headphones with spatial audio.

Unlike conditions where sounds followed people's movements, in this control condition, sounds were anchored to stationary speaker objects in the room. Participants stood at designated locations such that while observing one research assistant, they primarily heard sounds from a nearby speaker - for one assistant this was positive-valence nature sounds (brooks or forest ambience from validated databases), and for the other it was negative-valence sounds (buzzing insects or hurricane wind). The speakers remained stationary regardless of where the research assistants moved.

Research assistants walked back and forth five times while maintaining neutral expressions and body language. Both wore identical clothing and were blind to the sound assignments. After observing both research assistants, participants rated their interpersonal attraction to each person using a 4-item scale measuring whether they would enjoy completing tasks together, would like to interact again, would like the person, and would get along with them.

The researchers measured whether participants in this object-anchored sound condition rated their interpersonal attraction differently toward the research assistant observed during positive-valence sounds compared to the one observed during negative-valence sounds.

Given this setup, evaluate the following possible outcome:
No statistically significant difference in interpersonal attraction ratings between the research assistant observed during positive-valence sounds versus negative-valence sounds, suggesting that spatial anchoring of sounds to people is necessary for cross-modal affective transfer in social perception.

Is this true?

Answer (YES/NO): YES